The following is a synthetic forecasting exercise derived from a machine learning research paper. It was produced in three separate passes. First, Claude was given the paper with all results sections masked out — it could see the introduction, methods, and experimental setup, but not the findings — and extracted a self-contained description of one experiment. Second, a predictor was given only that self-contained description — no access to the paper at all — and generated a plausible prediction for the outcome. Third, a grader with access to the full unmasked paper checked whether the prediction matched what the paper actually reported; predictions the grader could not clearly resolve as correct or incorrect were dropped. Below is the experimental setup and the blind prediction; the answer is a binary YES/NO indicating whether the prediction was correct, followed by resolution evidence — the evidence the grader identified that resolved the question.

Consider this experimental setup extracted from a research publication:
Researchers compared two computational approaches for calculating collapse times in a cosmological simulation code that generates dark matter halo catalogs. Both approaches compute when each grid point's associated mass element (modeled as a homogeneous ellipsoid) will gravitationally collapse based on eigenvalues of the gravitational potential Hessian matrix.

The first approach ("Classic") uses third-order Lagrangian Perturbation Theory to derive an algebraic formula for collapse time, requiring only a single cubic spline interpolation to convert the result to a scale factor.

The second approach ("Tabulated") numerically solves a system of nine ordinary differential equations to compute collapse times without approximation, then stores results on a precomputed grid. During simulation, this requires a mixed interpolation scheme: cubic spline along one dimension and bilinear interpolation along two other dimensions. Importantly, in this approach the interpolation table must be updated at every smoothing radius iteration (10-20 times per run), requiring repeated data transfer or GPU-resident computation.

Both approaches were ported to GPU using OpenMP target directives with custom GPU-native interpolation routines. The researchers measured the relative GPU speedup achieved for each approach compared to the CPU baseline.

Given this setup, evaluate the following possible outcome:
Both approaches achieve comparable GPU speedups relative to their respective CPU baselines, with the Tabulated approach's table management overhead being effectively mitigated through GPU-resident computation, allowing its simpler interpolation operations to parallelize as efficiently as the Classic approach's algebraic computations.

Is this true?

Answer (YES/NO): NO